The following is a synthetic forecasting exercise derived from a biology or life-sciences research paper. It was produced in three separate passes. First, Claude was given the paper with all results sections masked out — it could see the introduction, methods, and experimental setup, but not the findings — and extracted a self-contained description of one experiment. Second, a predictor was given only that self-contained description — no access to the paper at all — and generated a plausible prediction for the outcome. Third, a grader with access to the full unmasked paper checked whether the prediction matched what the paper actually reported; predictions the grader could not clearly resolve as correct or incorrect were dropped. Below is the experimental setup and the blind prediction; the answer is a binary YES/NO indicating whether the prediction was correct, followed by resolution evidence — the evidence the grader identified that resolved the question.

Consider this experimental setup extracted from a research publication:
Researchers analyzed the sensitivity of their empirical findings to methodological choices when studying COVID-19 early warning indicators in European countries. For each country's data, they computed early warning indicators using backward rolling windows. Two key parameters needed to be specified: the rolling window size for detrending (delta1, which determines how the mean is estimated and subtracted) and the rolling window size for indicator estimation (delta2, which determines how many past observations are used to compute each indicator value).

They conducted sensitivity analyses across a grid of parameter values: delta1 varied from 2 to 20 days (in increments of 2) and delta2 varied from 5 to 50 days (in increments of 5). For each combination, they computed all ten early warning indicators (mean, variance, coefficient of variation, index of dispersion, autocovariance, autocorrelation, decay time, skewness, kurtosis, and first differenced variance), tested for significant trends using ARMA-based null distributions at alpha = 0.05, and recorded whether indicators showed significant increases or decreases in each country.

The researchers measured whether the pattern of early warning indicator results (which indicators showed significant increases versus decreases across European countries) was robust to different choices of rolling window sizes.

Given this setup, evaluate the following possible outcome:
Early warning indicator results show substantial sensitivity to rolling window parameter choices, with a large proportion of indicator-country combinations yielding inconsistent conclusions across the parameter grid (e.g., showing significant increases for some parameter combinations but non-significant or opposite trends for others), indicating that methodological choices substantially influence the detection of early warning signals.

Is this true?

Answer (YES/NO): NO